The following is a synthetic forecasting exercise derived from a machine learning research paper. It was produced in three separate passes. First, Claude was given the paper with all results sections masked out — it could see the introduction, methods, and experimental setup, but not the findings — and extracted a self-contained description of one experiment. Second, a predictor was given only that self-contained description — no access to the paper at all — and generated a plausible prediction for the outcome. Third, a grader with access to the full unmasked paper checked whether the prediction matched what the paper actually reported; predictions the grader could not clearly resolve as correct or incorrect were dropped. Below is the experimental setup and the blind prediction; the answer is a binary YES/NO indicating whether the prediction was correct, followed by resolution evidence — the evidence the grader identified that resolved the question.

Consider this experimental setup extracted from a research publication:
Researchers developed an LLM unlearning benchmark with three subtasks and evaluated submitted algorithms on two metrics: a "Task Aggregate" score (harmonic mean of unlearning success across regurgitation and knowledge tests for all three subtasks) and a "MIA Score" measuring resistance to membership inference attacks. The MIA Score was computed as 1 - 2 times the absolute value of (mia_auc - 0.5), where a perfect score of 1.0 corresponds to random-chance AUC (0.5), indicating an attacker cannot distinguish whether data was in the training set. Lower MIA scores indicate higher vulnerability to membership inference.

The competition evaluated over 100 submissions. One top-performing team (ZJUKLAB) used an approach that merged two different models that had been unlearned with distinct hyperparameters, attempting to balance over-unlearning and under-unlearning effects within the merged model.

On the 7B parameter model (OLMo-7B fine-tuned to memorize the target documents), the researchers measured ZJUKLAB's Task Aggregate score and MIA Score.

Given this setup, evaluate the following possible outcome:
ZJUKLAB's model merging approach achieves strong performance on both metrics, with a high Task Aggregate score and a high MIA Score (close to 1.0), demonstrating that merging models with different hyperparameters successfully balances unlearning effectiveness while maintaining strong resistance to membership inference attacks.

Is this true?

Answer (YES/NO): NO